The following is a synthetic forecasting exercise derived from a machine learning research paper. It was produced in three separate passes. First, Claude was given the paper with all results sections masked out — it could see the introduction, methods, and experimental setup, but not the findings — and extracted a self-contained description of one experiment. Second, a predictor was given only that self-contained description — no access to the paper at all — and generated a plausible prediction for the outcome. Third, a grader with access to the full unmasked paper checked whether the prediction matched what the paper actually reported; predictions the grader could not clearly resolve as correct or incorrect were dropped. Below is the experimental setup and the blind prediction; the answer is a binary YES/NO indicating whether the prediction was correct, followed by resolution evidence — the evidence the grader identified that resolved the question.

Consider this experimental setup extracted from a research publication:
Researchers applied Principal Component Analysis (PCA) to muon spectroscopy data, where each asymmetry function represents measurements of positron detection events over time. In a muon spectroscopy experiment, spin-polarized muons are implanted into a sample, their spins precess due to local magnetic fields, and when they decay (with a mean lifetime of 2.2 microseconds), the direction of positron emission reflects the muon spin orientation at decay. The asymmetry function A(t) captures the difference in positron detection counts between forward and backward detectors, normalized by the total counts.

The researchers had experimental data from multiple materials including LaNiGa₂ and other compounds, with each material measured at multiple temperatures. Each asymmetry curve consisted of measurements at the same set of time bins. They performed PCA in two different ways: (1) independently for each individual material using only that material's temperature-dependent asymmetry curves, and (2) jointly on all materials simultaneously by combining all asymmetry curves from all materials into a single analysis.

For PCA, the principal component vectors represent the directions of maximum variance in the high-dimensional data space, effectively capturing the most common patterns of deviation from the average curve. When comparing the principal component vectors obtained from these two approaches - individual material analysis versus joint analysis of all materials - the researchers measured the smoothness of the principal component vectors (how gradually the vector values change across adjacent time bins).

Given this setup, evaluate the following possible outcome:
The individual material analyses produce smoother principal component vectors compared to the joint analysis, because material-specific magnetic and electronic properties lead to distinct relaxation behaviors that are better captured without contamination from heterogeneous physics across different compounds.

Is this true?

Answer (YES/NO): NO